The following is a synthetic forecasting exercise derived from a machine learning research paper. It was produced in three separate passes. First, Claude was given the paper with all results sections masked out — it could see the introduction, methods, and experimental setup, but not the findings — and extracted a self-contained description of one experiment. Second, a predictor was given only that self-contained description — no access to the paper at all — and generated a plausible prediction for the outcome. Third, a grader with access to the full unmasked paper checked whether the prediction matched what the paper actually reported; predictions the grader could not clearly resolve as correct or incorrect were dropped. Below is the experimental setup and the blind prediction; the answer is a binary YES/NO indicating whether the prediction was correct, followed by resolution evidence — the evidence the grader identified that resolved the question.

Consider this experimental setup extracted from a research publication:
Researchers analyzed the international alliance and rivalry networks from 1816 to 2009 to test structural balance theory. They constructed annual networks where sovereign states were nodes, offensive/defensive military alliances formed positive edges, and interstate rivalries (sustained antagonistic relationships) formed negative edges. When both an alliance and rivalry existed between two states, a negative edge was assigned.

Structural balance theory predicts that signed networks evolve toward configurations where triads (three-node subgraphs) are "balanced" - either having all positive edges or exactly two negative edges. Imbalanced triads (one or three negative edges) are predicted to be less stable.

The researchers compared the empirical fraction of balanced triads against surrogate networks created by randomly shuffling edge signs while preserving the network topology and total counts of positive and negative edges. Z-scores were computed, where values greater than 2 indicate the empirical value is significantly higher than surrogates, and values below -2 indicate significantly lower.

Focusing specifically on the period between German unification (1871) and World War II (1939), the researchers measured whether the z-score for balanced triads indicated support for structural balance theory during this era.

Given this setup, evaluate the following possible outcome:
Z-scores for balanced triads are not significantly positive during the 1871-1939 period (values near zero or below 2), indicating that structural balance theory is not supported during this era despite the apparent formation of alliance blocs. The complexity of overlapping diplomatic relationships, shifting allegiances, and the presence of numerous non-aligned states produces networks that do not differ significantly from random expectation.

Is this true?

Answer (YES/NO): YES